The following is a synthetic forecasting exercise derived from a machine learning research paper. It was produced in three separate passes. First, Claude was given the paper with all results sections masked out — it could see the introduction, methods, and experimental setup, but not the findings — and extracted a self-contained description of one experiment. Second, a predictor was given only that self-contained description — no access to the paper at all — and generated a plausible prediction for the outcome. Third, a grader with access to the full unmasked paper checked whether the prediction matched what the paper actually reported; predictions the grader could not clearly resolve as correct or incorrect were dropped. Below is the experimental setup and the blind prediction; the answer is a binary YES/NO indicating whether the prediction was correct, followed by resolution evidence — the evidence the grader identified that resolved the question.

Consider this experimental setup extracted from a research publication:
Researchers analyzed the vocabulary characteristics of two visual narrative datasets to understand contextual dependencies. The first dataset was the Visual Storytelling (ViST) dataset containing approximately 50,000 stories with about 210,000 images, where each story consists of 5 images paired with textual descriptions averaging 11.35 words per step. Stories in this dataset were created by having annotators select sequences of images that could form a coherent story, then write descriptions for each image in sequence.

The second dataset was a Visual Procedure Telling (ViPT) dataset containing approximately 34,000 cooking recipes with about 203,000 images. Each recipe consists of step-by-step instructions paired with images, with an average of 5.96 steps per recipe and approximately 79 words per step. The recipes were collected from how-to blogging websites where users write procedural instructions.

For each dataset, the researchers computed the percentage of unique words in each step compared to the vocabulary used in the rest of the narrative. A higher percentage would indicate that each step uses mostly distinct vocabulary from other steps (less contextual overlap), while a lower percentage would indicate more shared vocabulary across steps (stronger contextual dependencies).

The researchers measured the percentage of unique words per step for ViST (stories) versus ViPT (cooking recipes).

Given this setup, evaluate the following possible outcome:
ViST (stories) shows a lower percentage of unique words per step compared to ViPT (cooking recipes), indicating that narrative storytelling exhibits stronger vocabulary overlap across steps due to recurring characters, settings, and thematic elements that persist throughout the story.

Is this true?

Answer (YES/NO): NO